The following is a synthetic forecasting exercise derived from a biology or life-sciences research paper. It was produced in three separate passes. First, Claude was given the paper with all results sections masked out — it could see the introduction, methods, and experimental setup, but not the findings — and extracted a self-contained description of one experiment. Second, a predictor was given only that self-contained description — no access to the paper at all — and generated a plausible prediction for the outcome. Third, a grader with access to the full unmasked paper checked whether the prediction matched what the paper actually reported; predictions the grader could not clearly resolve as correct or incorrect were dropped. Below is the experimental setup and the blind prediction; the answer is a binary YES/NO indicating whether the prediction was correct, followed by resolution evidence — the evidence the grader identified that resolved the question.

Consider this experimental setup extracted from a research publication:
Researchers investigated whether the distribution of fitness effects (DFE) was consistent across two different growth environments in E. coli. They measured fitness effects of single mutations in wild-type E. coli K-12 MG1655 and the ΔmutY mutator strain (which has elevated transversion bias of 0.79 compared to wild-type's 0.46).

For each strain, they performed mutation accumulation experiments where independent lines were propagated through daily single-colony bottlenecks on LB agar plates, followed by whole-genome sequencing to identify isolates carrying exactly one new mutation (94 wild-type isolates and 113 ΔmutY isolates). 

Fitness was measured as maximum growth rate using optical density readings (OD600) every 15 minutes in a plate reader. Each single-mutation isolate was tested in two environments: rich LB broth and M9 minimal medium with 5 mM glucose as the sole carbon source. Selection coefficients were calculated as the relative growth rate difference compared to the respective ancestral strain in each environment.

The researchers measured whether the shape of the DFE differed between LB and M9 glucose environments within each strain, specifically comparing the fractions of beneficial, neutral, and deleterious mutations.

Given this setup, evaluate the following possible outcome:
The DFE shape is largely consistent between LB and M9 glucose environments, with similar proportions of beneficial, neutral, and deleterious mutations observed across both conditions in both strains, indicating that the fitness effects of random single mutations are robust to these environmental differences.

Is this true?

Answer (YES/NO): NO